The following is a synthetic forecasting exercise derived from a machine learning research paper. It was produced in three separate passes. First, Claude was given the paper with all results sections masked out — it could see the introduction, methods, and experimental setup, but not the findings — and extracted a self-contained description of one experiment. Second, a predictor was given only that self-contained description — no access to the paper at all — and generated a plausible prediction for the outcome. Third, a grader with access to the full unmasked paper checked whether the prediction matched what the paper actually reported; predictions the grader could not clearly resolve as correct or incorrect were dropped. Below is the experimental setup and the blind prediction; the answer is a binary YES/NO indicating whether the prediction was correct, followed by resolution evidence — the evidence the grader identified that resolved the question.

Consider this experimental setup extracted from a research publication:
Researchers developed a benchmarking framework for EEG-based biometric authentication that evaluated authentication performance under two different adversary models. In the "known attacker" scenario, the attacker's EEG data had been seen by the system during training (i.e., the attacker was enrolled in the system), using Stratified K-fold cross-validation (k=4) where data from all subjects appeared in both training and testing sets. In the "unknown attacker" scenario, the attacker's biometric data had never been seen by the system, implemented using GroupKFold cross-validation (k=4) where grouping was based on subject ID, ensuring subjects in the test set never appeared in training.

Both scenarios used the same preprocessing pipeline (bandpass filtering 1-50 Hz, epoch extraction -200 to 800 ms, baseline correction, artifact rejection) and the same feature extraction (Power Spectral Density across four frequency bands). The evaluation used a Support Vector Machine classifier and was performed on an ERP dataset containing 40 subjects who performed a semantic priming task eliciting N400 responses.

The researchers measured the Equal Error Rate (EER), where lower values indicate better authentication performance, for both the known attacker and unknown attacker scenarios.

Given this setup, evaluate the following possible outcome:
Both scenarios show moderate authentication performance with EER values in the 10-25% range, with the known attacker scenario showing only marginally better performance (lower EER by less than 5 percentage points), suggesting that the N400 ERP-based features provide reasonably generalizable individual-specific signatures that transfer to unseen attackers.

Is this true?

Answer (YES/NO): NO